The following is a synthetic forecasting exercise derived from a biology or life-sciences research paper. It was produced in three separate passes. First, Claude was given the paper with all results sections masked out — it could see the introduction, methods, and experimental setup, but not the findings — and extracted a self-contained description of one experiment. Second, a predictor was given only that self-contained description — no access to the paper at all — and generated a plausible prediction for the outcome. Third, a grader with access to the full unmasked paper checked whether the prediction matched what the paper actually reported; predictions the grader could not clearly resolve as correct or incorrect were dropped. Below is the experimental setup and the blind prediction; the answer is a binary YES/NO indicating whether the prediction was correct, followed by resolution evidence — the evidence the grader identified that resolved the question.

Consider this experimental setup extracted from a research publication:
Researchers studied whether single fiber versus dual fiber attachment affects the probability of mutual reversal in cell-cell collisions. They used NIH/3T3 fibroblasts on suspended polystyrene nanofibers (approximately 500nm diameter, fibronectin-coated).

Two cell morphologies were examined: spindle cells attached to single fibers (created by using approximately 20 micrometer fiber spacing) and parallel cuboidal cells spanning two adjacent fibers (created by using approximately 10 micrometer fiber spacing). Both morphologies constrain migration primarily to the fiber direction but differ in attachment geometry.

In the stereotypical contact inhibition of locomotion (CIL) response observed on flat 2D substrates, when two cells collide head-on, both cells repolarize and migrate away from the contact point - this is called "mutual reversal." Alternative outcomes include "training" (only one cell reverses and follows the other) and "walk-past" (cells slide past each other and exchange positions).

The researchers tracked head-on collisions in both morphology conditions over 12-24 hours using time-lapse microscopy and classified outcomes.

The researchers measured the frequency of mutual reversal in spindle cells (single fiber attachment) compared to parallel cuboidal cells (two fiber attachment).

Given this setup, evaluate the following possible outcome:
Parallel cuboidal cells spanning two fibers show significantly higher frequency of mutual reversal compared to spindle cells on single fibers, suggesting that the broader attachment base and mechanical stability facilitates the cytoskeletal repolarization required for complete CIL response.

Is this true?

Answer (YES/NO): NO